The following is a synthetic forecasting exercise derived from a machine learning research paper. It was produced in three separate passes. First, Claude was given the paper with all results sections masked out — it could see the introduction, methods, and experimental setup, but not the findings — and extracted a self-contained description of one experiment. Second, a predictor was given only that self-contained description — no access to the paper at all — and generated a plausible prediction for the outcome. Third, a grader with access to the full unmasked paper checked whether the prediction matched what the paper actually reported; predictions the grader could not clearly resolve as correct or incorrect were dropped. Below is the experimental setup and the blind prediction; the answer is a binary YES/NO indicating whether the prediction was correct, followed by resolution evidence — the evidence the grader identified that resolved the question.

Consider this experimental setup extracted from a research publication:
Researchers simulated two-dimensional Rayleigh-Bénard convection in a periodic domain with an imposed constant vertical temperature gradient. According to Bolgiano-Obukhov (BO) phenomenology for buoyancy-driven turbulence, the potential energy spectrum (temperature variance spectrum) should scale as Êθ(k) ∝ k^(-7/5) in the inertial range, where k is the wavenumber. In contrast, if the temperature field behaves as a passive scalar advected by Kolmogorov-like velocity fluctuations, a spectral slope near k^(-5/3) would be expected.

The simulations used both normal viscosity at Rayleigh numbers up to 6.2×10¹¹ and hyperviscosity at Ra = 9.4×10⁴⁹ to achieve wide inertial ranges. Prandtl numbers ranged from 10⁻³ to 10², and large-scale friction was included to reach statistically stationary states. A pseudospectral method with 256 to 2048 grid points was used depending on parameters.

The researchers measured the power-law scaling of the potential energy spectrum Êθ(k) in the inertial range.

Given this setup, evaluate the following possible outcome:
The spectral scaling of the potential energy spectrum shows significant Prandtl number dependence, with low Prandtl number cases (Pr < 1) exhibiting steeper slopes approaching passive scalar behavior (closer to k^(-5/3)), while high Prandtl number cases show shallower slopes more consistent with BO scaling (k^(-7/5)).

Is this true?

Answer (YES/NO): NO